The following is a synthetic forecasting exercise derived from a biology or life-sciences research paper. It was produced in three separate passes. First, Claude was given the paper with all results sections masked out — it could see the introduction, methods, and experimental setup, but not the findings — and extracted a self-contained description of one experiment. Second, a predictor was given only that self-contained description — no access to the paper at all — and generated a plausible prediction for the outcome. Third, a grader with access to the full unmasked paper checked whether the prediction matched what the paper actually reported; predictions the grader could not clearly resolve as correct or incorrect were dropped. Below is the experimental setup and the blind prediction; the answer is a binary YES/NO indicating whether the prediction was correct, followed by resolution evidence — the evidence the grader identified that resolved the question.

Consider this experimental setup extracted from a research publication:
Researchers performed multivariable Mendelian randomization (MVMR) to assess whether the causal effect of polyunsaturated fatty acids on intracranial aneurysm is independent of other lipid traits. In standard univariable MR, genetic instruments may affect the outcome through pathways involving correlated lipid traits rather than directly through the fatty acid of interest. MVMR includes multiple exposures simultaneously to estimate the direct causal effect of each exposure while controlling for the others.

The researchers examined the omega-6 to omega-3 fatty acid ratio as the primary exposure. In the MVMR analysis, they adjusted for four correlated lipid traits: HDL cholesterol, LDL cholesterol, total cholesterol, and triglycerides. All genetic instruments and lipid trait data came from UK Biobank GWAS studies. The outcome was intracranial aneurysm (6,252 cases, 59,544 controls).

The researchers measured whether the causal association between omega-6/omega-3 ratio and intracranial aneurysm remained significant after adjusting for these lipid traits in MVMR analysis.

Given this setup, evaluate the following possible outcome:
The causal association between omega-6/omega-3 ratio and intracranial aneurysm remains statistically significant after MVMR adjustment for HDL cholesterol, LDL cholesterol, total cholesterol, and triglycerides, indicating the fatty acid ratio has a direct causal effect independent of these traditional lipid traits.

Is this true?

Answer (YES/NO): YES